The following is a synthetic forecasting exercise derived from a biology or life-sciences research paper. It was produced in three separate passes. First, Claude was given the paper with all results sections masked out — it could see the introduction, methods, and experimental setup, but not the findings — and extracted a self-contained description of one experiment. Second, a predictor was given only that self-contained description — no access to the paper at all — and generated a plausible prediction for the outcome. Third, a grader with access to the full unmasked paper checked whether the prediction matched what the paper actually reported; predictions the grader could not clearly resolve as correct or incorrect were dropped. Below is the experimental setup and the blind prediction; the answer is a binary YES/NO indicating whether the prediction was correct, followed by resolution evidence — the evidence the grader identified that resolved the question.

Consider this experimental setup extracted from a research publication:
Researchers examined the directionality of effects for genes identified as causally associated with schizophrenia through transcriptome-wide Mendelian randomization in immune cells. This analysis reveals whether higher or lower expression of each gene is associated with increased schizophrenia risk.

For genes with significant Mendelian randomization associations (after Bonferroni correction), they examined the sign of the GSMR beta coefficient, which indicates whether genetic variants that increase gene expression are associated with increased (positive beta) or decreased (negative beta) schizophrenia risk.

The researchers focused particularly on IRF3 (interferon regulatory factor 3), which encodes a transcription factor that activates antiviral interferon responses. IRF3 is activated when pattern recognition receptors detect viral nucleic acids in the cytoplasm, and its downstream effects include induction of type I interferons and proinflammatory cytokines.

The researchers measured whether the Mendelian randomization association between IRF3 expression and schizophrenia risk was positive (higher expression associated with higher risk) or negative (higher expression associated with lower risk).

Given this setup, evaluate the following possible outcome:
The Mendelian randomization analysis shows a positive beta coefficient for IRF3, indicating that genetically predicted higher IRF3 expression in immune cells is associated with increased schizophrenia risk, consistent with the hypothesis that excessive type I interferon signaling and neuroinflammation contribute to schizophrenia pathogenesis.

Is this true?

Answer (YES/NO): NO